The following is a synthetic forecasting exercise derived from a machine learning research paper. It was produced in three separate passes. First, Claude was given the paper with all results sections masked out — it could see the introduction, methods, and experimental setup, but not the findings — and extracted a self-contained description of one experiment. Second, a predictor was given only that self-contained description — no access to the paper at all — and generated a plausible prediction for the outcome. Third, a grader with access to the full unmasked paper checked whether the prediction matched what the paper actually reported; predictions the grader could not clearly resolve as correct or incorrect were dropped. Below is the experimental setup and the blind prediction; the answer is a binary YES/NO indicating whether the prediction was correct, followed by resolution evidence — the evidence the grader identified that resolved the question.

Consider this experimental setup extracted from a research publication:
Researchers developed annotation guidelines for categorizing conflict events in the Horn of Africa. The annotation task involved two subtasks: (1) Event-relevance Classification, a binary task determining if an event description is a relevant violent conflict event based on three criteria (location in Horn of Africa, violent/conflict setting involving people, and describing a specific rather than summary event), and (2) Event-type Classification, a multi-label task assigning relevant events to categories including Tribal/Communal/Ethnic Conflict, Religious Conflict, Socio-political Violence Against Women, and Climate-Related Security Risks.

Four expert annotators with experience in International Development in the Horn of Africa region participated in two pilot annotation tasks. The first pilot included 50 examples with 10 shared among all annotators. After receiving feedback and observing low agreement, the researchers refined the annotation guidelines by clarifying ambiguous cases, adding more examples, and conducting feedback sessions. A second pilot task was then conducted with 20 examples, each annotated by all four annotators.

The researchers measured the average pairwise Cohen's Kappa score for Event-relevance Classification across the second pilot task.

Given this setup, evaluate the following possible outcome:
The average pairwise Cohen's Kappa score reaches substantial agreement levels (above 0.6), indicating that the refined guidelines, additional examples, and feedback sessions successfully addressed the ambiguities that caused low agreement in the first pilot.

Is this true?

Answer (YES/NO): YES